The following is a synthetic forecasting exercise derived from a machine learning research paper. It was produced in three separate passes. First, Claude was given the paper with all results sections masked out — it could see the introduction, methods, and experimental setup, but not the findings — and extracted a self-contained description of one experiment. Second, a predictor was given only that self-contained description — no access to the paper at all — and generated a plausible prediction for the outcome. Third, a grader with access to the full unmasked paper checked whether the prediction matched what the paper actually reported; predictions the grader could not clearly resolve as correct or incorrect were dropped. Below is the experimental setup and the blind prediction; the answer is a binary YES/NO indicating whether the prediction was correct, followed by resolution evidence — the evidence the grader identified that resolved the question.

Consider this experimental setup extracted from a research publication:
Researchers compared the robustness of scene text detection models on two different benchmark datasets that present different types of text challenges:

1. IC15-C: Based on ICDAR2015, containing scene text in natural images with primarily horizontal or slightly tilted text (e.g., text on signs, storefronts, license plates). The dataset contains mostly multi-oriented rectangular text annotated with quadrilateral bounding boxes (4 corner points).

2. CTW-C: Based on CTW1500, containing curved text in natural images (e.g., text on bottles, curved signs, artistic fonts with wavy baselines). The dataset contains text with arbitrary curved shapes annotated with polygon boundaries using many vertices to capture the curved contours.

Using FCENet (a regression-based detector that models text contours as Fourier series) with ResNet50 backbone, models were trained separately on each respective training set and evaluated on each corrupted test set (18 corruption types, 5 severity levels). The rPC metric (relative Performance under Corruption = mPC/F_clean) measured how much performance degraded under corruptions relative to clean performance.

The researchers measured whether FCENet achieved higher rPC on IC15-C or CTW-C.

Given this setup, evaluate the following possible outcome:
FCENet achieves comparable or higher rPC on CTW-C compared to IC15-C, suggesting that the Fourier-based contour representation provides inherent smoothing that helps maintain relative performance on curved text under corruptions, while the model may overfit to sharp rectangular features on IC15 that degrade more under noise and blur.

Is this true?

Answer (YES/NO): YES